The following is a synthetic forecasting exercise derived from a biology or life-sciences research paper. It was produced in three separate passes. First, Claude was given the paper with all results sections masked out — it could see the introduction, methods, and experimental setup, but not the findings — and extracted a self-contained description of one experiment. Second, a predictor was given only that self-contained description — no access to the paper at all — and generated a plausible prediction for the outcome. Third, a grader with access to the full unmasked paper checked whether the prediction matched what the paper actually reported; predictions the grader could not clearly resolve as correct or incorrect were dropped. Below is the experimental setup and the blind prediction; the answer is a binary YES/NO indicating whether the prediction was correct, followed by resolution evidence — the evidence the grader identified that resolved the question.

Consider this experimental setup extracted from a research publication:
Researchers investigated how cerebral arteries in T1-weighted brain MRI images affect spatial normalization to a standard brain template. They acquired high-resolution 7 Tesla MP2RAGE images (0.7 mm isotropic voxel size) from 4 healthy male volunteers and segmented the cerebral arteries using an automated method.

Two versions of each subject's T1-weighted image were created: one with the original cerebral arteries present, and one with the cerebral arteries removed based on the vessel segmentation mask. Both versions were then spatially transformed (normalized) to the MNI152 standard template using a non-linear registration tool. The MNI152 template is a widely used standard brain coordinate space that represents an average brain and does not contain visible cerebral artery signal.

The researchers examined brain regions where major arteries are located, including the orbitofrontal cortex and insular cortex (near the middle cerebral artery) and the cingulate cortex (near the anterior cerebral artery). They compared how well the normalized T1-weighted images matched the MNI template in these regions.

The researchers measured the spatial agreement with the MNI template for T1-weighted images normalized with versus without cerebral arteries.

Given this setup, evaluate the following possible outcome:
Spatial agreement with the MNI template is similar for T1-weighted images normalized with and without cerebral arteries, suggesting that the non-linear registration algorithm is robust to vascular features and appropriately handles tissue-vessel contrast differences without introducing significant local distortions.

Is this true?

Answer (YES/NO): NO